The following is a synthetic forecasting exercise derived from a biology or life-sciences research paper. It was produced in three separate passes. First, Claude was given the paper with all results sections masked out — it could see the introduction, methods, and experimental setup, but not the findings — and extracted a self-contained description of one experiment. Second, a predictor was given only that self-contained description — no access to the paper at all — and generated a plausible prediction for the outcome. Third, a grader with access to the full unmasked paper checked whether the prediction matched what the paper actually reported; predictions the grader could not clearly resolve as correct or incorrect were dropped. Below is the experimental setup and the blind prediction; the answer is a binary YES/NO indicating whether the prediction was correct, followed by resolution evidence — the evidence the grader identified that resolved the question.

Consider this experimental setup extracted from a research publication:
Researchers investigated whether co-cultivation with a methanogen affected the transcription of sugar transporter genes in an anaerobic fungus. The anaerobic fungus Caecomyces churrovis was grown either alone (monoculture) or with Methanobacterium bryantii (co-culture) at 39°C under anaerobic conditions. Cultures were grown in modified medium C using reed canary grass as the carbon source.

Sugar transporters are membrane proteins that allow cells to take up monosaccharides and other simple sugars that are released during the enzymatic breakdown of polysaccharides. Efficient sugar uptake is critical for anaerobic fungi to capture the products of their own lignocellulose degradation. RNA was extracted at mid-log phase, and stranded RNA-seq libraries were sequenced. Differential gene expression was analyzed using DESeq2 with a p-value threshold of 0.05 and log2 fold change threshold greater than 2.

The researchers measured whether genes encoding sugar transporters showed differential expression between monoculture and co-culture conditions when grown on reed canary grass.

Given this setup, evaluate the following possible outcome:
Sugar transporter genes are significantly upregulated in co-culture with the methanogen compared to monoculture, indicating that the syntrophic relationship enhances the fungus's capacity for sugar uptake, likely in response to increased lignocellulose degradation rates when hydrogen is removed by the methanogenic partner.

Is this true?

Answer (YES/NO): NO